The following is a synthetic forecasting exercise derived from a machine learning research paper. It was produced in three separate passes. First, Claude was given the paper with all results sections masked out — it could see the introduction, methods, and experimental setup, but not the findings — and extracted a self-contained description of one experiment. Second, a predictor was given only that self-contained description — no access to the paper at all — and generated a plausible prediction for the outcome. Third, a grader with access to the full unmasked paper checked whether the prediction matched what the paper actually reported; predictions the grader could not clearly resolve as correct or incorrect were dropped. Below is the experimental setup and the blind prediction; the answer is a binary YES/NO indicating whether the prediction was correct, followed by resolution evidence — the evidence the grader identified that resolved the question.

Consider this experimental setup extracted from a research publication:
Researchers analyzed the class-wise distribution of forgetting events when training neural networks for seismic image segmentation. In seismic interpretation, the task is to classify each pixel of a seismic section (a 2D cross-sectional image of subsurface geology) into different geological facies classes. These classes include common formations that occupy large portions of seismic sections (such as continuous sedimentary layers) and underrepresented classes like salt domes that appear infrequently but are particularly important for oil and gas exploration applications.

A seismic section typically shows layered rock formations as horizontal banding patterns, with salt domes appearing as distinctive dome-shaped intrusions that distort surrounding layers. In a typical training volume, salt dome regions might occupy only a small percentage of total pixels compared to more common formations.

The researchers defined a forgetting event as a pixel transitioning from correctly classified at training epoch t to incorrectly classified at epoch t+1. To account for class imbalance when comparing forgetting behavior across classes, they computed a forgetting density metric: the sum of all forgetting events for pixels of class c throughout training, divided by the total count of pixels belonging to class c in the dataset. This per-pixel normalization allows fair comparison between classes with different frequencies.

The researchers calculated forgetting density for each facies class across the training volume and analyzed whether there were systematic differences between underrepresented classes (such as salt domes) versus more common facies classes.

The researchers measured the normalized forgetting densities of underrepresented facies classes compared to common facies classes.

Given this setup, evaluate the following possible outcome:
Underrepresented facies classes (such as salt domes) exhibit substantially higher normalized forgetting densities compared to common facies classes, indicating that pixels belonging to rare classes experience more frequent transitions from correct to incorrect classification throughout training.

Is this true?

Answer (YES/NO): YES